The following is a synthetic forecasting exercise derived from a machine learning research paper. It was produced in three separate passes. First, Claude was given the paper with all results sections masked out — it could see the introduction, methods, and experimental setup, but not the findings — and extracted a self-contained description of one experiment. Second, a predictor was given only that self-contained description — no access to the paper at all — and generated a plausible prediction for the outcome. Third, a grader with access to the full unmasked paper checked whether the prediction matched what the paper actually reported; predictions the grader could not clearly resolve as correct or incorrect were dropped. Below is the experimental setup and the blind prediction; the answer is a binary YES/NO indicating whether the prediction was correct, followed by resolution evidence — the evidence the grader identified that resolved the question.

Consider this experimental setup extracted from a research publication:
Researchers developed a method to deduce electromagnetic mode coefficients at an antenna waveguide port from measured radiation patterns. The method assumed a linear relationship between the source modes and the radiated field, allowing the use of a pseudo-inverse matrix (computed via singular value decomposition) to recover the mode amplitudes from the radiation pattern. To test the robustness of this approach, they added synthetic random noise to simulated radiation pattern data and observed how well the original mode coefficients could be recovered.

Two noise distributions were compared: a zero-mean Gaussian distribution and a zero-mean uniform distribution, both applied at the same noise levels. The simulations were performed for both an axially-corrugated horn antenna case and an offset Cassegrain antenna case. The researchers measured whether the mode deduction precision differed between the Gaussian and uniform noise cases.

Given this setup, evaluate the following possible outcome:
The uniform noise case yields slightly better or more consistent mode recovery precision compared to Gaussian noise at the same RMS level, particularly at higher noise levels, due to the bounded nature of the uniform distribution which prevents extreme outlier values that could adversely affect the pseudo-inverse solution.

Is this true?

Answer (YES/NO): NO